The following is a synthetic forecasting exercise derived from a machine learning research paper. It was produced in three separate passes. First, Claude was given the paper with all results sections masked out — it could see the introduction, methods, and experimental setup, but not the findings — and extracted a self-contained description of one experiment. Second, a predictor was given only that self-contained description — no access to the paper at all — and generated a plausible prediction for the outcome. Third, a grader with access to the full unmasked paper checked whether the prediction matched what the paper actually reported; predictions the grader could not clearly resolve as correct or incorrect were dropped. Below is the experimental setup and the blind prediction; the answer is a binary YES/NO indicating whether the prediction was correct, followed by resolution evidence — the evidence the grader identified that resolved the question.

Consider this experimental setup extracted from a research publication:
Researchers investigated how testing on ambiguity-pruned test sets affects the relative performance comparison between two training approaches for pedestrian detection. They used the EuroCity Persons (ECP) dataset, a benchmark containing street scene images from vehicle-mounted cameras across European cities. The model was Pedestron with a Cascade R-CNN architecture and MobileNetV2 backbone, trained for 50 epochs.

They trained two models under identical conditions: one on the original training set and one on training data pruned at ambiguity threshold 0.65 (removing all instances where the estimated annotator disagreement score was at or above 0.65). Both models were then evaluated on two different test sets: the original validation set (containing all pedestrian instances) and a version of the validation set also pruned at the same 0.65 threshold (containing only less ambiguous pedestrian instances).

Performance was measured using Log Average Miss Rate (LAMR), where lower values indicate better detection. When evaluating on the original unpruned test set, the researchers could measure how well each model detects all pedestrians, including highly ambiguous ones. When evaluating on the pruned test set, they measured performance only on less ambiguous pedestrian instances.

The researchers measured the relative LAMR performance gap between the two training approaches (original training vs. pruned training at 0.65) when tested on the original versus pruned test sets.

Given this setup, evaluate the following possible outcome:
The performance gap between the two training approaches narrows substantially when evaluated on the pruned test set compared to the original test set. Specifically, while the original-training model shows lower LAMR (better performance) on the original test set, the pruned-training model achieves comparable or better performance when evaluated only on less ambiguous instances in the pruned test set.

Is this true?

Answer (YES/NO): NO